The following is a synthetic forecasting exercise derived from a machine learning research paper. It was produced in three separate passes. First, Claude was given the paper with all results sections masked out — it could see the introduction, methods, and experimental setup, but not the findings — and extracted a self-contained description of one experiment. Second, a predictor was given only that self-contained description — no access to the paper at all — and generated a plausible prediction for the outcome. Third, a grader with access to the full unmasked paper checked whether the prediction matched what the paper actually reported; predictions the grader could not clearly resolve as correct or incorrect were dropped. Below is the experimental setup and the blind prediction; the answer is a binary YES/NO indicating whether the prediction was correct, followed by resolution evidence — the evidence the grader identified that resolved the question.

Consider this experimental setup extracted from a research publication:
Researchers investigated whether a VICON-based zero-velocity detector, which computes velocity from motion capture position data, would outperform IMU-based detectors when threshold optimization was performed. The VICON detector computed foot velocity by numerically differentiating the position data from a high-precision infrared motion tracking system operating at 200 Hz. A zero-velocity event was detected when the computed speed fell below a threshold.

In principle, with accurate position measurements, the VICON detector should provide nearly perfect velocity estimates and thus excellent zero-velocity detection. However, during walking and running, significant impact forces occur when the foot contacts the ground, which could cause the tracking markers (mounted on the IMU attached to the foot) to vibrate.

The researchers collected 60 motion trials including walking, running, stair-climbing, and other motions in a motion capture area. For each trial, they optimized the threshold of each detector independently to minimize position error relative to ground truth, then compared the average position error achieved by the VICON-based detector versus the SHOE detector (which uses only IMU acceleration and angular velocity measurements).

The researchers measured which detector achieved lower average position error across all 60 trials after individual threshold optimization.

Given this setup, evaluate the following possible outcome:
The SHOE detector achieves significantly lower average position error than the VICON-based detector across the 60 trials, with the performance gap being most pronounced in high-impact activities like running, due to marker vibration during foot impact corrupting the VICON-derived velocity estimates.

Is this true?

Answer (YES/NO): NO